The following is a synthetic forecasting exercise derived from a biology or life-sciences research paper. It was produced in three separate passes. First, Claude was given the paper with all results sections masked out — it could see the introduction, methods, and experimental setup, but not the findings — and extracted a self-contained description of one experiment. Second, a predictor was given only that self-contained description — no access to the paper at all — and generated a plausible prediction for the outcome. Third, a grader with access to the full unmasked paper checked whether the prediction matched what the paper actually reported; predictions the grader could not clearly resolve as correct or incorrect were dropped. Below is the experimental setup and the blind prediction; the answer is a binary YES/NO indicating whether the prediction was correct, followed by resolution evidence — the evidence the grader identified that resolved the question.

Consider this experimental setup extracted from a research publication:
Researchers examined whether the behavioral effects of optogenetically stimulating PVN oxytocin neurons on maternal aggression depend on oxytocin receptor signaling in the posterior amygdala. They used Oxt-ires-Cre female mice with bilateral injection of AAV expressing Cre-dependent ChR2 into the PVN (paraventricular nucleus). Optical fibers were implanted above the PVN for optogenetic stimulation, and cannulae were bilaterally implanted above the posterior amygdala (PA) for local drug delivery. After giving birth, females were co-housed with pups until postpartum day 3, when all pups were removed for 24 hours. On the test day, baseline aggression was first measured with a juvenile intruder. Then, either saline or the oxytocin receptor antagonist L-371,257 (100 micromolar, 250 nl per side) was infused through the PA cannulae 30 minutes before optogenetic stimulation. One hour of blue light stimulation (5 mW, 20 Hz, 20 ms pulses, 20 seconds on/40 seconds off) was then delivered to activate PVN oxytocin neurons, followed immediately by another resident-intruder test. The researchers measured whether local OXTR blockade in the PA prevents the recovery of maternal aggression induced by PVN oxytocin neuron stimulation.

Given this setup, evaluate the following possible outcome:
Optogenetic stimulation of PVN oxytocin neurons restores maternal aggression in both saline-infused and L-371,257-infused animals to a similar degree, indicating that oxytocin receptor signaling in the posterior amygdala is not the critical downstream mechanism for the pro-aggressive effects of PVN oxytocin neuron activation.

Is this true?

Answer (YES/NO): NO